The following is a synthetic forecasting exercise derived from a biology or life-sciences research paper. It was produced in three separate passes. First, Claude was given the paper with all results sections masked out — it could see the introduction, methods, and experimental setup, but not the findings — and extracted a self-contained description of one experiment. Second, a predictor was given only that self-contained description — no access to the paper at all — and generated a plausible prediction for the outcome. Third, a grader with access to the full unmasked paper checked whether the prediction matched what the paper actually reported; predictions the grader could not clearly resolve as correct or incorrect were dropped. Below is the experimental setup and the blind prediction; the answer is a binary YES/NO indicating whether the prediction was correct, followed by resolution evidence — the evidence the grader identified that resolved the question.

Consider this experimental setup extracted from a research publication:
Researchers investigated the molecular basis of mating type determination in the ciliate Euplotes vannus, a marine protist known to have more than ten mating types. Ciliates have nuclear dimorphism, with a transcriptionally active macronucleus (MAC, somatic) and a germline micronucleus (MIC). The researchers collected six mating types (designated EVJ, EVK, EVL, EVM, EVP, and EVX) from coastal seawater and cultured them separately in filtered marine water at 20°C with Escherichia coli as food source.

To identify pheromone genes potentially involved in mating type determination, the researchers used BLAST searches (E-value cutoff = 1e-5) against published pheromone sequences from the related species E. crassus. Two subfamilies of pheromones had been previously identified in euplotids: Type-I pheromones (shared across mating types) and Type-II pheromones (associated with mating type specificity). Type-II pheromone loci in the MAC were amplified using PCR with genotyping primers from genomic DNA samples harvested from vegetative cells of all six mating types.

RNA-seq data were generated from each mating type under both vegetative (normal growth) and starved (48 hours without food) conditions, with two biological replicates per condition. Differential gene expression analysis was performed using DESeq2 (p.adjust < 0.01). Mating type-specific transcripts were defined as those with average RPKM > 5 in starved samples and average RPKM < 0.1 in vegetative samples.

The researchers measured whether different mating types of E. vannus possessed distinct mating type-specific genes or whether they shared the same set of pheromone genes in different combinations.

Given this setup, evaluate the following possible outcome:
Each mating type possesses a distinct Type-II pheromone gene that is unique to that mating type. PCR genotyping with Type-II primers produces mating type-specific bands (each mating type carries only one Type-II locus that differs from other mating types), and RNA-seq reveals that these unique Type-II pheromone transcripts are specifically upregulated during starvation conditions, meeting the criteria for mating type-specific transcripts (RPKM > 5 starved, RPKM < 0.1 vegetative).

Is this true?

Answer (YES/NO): NO